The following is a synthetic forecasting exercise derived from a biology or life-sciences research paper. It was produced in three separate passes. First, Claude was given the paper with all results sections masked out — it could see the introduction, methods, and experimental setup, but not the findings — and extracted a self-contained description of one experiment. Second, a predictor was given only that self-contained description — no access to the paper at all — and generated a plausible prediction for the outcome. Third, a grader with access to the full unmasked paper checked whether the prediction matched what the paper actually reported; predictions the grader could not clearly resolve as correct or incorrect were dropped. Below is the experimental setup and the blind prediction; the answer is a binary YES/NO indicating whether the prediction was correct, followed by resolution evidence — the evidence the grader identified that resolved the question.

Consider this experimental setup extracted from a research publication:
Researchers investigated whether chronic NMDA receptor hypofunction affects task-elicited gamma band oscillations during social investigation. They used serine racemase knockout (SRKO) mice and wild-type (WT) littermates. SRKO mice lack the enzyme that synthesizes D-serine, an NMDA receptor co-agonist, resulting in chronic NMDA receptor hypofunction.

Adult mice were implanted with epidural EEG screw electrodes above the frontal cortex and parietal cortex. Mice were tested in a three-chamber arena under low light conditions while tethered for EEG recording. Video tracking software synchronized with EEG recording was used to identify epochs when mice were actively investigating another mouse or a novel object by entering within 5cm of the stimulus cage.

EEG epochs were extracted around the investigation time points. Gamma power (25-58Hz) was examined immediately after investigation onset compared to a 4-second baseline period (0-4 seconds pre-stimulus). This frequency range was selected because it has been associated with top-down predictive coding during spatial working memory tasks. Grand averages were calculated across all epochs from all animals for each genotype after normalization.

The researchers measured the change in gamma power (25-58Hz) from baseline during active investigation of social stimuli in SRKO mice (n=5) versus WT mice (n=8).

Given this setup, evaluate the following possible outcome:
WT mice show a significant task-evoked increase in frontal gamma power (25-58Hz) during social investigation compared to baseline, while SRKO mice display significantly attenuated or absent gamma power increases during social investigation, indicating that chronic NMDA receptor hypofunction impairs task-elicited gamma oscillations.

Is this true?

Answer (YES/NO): YES